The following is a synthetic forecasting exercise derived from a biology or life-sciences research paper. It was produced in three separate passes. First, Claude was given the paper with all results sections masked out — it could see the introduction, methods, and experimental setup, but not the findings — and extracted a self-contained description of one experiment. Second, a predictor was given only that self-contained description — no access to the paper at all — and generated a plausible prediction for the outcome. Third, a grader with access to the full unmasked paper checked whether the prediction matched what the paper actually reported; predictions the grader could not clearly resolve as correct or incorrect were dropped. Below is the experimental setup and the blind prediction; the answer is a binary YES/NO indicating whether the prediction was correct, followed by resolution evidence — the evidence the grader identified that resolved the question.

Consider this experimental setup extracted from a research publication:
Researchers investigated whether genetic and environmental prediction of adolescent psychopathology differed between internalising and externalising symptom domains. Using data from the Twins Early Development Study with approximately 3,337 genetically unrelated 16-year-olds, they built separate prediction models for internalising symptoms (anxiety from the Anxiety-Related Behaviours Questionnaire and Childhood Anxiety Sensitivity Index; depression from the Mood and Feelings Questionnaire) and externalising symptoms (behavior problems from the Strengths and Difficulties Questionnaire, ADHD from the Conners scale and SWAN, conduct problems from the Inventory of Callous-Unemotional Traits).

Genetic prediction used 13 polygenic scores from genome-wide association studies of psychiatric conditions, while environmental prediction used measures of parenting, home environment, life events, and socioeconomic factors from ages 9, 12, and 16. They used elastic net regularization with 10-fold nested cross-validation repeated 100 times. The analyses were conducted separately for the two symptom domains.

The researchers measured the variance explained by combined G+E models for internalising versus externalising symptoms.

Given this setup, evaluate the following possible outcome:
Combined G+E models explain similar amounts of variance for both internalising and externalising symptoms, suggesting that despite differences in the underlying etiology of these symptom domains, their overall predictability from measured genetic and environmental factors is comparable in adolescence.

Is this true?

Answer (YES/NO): NO